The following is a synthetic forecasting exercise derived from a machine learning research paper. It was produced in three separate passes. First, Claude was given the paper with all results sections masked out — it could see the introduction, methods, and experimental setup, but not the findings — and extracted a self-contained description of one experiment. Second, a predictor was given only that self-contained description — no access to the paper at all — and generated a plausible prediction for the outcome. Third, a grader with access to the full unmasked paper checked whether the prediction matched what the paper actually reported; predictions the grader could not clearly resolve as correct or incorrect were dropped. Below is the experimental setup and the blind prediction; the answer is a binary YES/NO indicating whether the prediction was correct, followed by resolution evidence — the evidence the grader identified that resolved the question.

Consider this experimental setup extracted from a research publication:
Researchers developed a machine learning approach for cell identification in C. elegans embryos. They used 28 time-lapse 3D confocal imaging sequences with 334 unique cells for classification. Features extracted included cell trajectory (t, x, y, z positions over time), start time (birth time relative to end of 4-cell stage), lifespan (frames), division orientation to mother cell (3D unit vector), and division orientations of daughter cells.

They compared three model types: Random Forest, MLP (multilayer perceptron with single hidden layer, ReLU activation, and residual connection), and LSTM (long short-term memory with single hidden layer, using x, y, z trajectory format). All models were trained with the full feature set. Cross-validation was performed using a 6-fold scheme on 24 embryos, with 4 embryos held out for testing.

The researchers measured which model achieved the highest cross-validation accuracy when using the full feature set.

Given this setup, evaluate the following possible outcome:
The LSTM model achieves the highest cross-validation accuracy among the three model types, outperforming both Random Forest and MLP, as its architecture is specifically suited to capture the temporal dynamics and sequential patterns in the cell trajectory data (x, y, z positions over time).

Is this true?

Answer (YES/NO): NO